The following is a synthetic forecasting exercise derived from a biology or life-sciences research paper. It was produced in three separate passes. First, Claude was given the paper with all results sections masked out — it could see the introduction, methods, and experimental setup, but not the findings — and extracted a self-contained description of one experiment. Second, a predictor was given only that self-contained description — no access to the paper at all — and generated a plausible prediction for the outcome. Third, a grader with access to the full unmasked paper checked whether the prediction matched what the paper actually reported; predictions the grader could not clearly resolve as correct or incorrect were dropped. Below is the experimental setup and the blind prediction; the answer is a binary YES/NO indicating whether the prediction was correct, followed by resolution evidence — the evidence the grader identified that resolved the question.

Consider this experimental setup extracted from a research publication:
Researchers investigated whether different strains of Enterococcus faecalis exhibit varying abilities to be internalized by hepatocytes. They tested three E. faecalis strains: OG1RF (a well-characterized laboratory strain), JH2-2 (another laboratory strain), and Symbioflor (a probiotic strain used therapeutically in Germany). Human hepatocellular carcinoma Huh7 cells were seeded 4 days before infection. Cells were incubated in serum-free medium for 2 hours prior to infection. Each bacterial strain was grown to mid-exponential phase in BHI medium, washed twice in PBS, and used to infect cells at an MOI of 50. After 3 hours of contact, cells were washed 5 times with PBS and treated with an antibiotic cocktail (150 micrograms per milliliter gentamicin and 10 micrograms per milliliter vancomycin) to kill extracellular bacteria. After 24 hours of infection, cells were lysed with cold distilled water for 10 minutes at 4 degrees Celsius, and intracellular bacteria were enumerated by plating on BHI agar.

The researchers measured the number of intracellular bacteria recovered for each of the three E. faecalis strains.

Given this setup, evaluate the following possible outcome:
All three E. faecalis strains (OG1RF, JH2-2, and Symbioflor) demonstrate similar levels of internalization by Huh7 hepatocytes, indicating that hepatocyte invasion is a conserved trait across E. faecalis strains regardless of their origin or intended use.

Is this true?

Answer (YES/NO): NO